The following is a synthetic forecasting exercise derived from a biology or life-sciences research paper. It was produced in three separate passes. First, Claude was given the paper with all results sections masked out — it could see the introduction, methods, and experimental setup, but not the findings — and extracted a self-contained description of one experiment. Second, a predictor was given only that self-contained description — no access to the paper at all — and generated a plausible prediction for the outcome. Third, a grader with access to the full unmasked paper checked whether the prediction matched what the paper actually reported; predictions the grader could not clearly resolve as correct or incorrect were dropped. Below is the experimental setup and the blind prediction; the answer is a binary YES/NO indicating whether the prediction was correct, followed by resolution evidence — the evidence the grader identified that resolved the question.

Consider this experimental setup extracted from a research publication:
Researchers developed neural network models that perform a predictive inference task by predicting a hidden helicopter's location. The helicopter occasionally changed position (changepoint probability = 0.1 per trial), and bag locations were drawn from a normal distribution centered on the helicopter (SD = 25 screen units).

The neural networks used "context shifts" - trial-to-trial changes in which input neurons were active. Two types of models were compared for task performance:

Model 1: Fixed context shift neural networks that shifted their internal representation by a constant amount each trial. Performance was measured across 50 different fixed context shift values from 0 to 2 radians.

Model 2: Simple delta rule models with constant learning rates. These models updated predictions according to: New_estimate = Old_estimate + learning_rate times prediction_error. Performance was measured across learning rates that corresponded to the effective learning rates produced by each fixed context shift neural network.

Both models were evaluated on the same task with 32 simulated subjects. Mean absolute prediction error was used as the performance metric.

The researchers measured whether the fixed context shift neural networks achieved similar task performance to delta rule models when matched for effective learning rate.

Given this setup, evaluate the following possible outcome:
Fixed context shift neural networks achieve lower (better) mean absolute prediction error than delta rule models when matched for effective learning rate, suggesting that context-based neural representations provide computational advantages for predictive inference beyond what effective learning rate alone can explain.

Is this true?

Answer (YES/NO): NO